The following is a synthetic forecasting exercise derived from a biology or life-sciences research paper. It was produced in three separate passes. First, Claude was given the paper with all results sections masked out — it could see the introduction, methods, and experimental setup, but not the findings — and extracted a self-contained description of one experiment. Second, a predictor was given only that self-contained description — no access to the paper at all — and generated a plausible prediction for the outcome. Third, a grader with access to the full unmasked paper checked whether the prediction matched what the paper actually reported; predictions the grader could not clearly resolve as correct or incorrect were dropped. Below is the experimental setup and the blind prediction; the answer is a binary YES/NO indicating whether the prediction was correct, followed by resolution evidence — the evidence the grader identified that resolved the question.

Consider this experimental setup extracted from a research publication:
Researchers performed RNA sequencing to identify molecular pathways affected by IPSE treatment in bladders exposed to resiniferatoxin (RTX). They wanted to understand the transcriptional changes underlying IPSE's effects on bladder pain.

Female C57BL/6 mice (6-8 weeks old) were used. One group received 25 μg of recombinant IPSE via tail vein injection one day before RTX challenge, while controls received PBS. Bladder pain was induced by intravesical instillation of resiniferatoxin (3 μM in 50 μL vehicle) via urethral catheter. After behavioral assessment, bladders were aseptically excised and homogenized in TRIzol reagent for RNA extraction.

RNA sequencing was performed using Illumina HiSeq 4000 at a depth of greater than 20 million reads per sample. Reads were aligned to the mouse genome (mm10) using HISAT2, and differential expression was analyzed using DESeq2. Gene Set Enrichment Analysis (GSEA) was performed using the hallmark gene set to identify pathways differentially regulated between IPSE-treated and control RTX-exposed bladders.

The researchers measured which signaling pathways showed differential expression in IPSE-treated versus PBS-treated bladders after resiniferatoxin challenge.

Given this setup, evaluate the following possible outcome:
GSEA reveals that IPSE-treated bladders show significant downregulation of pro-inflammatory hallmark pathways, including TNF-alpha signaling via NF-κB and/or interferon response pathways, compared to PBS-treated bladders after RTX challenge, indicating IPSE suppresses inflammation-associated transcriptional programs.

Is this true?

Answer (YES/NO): YES